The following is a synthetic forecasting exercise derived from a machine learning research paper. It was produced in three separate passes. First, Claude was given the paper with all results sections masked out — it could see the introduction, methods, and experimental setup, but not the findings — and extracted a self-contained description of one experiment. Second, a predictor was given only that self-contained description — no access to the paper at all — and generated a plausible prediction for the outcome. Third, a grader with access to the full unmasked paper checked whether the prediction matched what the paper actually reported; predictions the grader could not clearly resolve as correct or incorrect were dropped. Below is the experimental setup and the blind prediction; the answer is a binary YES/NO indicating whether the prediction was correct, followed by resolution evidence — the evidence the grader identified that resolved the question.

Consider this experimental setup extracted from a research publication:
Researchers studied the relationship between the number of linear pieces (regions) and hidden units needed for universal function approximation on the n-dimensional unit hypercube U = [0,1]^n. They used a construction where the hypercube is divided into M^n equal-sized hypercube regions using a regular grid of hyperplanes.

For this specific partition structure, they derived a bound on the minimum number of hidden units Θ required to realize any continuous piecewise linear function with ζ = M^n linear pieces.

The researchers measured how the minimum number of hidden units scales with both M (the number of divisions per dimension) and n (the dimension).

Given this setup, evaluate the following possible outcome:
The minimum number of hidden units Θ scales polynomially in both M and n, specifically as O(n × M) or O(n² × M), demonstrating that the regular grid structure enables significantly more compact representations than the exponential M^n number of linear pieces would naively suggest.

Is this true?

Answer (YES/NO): YES